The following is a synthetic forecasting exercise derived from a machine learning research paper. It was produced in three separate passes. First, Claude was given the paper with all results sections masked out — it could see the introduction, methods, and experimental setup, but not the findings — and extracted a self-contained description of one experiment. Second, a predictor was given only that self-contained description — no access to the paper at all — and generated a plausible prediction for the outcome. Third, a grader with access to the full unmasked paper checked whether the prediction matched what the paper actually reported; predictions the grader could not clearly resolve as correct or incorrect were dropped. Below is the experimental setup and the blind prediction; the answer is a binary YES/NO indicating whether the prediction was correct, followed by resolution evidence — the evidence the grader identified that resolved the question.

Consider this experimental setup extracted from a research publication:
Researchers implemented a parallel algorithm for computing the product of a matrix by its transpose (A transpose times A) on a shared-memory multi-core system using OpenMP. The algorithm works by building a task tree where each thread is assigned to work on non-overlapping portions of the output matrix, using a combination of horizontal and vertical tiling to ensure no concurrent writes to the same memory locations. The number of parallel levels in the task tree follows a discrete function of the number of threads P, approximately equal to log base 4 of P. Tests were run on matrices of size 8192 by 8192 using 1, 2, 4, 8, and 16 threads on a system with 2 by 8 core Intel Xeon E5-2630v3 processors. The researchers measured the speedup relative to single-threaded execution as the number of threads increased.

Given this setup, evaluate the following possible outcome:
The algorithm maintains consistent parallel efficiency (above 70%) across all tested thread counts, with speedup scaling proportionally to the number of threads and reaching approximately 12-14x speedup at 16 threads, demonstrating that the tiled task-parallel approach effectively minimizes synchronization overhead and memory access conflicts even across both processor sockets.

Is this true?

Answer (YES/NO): NO